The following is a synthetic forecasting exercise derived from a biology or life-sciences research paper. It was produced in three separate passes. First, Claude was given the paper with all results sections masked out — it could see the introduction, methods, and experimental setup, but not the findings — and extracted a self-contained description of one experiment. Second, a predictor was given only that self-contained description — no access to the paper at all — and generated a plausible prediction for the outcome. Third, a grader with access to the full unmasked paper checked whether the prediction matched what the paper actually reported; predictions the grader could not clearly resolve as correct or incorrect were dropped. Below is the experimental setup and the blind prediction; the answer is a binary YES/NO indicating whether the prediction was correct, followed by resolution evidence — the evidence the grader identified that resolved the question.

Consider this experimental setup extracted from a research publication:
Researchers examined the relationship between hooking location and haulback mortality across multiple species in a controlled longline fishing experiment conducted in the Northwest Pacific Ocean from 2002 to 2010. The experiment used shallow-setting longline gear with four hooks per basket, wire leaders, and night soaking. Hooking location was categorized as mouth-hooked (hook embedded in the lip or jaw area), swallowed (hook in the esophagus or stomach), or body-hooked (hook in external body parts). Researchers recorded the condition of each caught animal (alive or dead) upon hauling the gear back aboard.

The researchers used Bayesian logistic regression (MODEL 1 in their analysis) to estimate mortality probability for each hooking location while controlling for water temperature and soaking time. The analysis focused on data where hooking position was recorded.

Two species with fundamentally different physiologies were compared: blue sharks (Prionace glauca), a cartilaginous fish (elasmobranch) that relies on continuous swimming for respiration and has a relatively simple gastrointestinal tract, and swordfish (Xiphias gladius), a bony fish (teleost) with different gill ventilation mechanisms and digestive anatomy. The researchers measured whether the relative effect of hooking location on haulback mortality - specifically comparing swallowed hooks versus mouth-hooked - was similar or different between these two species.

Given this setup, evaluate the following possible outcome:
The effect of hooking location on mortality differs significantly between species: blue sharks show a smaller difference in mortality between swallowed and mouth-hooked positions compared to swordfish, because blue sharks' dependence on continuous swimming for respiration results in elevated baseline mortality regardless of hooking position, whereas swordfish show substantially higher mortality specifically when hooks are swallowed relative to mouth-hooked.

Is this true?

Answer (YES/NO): NO